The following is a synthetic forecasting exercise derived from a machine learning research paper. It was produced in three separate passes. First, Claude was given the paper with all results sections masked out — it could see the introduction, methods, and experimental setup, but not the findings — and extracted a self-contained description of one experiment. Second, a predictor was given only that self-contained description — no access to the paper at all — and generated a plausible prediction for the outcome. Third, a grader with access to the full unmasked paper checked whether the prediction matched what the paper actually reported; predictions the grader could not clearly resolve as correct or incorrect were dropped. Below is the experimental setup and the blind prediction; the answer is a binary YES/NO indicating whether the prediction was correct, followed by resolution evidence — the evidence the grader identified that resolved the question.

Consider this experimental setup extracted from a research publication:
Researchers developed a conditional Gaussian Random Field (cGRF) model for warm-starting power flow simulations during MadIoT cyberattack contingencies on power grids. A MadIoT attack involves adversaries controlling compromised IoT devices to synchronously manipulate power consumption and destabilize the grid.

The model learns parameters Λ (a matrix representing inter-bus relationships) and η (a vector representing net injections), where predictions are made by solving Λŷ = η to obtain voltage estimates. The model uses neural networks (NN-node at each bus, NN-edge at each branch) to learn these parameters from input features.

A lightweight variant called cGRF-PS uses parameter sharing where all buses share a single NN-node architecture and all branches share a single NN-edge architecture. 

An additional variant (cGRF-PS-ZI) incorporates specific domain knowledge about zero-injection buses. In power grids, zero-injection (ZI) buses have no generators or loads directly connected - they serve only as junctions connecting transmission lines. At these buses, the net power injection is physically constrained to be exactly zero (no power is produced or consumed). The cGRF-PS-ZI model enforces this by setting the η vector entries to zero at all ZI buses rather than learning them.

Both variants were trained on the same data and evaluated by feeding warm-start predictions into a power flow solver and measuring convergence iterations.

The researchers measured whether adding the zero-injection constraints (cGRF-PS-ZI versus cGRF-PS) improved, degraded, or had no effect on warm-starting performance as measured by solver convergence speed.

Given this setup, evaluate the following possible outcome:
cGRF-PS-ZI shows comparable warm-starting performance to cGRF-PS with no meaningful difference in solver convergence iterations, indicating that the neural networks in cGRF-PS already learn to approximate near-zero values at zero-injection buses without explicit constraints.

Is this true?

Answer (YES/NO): NO